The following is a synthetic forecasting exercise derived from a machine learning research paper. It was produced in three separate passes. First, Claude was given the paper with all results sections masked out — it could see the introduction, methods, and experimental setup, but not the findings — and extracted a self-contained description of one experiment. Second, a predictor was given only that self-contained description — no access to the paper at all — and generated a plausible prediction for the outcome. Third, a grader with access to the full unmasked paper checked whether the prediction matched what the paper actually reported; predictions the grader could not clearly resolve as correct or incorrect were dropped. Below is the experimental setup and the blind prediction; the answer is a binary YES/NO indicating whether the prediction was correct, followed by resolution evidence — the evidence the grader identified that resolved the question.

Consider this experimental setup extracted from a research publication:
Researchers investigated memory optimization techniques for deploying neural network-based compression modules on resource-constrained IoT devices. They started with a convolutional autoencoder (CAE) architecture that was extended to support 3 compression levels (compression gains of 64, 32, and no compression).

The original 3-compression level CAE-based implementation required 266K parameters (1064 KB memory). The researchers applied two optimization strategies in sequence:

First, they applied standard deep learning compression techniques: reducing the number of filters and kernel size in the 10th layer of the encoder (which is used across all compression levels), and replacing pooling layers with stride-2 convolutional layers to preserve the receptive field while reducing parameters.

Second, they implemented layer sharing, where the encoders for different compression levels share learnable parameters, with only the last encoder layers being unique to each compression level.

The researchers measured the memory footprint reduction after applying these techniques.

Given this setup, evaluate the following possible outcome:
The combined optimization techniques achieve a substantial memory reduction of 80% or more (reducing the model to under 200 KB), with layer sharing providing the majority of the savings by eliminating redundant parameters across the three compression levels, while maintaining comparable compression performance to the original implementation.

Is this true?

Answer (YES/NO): NO